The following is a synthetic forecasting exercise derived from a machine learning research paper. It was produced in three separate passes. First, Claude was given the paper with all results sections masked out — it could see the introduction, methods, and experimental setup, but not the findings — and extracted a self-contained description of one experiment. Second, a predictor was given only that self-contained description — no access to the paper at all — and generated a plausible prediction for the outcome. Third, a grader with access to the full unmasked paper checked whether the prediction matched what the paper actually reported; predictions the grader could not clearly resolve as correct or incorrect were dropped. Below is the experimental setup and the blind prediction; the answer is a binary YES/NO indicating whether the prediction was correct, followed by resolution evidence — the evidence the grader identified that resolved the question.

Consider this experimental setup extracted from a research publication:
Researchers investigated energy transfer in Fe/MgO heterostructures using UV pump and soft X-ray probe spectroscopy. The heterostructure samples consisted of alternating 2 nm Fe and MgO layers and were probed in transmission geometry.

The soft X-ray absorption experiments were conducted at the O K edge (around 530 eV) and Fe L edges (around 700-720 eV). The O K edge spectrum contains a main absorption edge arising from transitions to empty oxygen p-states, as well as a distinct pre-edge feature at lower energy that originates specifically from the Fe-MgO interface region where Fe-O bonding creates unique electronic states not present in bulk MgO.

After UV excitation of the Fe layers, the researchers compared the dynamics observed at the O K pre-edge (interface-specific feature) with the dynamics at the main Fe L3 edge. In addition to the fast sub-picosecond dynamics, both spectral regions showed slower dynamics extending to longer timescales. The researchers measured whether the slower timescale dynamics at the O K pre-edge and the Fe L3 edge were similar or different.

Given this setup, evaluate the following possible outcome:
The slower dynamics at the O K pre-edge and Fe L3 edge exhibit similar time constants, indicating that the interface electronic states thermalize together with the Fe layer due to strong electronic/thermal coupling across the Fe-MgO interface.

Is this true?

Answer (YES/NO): NO